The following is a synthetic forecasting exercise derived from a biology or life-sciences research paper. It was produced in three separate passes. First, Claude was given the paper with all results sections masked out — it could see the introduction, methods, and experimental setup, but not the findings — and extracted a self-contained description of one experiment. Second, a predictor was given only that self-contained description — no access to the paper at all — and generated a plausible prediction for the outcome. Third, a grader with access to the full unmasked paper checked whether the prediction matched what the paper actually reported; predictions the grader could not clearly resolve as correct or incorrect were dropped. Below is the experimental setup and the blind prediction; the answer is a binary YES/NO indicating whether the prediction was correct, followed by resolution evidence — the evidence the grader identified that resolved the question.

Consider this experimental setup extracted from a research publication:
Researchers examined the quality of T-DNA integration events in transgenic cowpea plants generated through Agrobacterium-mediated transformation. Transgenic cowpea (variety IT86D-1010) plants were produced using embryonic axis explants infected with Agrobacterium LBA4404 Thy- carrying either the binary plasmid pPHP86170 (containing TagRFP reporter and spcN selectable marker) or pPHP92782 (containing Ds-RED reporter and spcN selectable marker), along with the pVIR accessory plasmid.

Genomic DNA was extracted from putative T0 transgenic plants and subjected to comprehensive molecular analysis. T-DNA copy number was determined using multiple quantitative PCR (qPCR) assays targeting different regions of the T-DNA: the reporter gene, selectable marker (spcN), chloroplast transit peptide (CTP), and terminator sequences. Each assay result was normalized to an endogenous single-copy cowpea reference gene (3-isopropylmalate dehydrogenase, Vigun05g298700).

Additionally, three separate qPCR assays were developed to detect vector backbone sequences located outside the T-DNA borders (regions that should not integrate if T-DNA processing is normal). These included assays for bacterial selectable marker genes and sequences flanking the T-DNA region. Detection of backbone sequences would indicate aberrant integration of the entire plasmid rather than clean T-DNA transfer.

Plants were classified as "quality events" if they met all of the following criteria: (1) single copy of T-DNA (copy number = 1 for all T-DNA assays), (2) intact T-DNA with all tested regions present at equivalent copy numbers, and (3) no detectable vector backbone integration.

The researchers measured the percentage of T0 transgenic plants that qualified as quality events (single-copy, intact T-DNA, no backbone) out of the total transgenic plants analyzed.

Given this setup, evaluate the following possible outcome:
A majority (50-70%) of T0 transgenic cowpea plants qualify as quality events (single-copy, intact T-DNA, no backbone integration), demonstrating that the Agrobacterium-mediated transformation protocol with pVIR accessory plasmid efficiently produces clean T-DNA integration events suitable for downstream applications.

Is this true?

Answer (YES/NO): NO